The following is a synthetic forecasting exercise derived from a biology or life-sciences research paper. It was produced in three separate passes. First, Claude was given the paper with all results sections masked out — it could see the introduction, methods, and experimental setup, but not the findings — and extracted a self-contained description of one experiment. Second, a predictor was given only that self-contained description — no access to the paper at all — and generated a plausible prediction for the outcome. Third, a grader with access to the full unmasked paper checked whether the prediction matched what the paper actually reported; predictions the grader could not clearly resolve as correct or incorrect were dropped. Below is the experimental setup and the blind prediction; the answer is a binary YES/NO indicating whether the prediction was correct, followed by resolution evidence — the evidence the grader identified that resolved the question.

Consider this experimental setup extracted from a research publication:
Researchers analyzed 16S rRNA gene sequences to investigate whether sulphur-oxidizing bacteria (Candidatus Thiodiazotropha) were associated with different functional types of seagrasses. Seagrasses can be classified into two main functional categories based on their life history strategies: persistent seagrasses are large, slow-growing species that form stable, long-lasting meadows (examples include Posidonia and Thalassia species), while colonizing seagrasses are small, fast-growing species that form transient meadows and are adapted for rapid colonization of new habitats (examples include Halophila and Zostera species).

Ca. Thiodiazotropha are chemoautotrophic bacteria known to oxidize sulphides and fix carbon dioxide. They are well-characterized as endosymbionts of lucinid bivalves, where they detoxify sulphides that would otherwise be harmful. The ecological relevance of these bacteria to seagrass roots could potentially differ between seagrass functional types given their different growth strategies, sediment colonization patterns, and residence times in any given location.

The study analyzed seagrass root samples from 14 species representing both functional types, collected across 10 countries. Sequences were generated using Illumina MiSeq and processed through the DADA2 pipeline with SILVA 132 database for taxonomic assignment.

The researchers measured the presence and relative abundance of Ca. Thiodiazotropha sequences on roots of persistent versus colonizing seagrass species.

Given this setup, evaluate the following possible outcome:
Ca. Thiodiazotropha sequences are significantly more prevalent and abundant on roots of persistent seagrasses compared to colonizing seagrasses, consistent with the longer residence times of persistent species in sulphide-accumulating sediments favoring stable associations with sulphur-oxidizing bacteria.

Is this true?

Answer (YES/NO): NO